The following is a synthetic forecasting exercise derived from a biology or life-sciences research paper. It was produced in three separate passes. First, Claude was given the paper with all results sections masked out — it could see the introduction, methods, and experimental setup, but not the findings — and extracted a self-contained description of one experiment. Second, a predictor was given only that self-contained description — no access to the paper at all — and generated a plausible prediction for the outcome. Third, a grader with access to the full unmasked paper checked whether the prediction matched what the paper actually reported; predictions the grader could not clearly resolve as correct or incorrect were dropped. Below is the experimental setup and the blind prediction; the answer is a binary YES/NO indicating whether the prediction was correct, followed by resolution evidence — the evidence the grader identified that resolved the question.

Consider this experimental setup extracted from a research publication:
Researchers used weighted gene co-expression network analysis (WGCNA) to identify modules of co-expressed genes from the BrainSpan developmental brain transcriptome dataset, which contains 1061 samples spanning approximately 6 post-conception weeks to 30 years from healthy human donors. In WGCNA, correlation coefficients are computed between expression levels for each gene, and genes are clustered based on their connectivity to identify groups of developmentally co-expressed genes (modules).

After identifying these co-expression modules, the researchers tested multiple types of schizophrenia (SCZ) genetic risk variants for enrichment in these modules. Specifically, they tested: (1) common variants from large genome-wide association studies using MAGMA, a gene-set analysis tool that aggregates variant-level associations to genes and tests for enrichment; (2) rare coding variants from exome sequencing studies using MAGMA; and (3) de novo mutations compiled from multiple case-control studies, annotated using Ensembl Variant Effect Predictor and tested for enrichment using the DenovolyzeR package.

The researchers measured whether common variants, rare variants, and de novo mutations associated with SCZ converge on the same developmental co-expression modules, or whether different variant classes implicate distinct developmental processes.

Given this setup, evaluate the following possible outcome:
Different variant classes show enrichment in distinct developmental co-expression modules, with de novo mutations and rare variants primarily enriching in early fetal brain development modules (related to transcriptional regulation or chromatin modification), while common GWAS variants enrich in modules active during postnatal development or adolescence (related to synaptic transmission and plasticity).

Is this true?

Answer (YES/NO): NO